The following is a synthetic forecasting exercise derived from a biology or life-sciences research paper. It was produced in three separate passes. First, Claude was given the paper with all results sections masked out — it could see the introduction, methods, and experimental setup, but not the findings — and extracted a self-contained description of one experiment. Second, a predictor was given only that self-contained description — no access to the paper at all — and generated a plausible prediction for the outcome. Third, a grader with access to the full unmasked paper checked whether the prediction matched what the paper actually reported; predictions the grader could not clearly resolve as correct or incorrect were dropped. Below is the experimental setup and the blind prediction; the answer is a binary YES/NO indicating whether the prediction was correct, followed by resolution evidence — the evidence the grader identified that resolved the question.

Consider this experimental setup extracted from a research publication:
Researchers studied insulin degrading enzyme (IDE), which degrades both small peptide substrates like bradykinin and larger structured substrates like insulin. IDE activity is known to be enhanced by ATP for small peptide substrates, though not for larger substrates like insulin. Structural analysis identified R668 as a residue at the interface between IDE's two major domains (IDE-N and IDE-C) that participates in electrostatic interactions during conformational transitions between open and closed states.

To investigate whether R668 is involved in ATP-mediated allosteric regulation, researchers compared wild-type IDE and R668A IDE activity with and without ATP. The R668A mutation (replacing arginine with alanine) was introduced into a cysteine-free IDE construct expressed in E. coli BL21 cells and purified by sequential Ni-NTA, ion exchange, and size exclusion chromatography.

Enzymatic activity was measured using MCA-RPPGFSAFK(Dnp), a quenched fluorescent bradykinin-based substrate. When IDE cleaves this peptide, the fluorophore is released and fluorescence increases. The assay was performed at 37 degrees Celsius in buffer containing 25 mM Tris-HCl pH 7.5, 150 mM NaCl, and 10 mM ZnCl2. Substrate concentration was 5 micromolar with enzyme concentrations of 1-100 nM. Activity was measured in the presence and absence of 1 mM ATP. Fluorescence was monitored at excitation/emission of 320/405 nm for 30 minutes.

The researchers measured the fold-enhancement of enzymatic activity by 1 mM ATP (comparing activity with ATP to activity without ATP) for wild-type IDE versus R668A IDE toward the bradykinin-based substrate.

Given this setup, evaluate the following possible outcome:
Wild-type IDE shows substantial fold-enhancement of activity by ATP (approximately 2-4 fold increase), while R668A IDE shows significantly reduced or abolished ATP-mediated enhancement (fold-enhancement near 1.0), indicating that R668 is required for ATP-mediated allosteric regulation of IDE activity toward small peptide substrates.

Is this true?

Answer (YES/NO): NO